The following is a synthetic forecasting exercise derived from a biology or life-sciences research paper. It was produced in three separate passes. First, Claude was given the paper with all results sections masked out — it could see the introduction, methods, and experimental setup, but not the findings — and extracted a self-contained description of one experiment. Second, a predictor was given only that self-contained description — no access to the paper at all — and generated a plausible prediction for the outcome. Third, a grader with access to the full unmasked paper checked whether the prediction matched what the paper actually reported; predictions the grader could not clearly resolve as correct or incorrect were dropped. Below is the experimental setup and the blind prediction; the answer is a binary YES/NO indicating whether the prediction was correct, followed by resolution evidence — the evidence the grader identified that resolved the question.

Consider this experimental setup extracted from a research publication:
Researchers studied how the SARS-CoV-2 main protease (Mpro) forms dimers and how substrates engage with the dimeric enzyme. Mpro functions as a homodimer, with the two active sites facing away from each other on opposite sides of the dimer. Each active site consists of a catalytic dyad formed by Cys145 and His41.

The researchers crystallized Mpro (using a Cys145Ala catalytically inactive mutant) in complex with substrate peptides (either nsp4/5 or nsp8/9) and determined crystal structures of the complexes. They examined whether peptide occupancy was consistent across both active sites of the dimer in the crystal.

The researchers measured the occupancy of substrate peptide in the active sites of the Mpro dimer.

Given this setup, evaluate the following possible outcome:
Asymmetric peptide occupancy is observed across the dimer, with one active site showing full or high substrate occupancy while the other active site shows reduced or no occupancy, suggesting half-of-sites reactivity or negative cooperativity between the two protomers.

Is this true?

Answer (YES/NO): NO